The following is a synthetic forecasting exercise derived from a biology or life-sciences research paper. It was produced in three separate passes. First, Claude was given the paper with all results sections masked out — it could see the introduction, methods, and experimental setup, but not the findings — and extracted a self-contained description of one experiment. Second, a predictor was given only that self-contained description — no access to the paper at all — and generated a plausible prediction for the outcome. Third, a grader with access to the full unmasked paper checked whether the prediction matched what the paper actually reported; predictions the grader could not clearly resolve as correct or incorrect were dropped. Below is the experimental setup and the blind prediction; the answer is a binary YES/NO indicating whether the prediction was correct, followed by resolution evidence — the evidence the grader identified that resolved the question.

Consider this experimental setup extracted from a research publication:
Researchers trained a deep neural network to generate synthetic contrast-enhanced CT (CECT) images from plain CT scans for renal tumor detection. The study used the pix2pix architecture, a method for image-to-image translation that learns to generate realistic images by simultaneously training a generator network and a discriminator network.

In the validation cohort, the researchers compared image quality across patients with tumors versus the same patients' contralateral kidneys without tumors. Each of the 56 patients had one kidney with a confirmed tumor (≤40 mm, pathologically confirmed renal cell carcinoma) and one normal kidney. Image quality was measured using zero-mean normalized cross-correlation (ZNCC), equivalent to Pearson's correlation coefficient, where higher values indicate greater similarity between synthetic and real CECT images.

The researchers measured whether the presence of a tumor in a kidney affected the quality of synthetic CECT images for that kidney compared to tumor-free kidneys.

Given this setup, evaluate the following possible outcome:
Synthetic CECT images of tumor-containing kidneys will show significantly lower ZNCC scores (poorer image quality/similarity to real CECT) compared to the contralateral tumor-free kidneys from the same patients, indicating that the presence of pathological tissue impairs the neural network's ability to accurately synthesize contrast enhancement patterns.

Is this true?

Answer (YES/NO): NO